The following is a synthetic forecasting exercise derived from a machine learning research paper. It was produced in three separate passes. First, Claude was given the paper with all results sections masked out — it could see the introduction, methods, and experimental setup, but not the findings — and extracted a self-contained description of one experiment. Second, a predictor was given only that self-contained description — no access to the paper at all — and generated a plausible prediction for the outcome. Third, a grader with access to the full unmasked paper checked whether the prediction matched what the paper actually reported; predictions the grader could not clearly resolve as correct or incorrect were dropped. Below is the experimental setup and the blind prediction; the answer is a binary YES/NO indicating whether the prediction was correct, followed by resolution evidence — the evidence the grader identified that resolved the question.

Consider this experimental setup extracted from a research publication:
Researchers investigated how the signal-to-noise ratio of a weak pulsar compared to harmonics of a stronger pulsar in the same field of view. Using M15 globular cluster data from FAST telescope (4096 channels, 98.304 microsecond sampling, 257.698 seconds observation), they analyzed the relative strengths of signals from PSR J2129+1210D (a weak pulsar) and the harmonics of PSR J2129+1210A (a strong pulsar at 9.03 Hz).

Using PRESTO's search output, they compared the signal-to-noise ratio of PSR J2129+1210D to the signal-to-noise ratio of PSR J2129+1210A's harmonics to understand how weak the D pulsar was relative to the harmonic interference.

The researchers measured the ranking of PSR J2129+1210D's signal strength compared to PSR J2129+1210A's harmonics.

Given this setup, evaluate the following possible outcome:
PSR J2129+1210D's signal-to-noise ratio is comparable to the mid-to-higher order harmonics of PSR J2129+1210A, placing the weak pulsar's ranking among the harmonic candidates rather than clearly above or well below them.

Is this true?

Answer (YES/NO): NO